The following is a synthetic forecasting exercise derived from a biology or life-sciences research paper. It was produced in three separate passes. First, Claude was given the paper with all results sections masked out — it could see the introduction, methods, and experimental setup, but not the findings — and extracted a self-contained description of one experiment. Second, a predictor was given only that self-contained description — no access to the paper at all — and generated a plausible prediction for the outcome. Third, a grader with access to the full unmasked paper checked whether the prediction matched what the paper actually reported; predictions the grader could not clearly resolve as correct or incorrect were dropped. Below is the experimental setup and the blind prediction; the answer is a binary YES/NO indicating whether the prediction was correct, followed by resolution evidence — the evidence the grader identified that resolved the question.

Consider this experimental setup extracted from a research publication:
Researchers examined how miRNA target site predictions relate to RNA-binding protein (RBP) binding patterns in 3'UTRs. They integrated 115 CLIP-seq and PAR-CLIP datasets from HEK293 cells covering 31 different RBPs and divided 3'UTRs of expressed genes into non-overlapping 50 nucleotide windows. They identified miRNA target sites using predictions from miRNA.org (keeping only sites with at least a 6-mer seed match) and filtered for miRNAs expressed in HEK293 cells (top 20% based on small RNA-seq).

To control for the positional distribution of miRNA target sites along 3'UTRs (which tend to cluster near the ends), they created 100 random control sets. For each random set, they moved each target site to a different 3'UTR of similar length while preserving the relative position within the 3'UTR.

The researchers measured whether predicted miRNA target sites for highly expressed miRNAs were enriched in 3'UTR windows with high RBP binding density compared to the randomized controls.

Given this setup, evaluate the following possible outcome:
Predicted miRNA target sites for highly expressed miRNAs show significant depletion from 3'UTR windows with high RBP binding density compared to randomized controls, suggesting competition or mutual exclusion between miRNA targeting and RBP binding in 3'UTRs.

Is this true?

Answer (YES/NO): NO